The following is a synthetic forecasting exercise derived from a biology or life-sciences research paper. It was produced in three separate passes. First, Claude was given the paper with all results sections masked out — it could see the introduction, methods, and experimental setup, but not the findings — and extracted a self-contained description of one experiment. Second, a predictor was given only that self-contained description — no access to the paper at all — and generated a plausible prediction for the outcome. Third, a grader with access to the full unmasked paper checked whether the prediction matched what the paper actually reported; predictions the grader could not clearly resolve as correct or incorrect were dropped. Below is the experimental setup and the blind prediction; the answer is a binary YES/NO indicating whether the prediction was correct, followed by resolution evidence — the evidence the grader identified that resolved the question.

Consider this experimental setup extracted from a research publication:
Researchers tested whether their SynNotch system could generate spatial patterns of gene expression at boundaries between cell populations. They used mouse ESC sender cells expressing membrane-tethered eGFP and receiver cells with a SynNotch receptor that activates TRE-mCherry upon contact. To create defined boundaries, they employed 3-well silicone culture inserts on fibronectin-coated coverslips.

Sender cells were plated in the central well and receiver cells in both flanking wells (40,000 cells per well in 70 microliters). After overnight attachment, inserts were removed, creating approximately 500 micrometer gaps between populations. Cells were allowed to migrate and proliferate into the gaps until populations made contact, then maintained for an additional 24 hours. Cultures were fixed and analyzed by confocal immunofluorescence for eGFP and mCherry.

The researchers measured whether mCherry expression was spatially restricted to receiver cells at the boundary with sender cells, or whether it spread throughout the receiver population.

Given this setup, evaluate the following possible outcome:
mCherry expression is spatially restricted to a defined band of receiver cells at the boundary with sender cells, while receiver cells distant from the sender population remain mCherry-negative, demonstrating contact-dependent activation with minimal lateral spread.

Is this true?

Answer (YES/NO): YES